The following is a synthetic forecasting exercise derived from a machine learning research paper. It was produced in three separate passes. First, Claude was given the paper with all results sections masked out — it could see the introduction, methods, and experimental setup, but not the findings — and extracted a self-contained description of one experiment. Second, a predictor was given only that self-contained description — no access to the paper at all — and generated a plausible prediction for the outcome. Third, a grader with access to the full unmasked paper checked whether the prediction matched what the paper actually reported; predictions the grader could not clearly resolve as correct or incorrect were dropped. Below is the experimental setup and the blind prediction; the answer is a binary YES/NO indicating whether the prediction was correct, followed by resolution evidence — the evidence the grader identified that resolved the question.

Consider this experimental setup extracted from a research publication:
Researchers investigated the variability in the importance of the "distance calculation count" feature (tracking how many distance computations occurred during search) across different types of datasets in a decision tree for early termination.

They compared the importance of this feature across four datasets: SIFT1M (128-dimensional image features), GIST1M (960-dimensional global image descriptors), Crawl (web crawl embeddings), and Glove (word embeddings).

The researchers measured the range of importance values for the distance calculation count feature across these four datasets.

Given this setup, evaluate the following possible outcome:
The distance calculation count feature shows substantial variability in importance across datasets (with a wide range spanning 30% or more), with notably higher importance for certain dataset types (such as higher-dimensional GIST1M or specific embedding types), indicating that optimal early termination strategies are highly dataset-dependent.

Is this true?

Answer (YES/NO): NO